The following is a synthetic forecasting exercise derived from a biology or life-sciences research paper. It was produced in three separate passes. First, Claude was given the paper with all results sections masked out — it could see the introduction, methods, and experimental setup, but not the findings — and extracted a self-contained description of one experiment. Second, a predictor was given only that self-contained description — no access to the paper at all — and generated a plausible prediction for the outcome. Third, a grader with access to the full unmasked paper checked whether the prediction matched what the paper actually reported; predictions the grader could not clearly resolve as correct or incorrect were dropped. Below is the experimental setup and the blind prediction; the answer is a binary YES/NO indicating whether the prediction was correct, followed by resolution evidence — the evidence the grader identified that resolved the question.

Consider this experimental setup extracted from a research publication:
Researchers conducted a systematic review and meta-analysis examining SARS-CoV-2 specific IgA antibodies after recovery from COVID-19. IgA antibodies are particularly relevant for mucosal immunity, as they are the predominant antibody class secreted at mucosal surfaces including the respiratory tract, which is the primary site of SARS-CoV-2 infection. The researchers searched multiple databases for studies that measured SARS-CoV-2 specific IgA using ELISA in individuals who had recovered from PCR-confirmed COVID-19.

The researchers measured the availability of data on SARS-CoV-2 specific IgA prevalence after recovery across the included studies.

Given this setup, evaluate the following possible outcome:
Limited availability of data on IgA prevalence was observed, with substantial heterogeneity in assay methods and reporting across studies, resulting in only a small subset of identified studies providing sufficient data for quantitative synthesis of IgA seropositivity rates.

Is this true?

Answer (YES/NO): NO